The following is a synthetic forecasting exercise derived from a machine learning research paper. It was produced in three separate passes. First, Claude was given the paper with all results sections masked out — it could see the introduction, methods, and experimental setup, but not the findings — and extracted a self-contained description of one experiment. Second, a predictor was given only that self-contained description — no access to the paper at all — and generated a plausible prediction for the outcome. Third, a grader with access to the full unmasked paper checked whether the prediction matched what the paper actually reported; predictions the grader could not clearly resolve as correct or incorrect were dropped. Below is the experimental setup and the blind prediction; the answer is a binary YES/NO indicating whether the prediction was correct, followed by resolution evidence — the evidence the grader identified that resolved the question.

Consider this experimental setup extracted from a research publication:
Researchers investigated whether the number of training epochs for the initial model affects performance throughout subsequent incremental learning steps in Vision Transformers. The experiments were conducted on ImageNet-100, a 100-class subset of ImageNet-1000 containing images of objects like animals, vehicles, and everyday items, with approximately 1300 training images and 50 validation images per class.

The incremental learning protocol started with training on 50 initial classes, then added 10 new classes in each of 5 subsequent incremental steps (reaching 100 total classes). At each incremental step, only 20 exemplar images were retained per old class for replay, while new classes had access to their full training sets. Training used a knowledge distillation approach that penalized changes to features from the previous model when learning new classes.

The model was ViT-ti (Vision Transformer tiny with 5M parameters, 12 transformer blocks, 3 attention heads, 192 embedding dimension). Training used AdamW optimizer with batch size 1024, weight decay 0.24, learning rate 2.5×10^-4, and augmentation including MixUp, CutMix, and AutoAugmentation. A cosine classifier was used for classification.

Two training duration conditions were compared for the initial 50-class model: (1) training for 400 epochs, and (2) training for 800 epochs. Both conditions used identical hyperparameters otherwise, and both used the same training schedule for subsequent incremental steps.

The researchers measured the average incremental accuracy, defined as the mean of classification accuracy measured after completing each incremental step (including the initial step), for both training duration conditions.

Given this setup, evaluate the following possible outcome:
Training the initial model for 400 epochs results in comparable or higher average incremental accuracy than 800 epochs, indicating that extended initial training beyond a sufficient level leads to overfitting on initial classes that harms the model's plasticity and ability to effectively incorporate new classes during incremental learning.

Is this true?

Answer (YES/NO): NO